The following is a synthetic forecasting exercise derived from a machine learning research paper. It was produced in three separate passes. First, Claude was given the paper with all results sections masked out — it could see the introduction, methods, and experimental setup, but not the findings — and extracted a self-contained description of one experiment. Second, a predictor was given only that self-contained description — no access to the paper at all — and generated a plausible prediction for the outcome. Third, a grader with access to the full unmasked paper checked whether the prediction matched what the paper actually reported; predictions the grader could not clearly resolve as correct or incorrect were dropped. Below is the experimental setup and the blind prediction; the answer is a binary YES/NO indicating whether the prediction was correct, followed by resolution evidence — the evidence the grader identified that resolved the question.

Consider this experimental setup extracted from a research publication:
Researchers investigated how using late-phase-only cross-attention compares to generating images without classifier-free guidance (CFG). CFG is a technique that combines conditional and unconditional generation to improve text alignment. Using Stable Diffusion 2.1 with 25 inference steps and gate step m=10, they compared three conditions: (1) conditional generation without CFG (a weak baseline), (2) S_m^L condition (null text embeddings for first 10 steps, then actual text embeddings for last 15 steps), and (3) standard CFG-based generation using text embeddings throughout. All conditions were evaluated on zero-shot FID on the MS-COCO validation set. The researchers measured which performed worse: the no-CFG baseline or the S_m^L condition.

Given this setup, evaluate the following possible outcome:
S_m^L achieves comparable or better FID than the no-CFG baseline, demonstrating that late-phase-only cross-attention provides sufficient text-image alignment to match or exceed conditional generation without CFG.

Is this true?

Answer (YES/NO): NO